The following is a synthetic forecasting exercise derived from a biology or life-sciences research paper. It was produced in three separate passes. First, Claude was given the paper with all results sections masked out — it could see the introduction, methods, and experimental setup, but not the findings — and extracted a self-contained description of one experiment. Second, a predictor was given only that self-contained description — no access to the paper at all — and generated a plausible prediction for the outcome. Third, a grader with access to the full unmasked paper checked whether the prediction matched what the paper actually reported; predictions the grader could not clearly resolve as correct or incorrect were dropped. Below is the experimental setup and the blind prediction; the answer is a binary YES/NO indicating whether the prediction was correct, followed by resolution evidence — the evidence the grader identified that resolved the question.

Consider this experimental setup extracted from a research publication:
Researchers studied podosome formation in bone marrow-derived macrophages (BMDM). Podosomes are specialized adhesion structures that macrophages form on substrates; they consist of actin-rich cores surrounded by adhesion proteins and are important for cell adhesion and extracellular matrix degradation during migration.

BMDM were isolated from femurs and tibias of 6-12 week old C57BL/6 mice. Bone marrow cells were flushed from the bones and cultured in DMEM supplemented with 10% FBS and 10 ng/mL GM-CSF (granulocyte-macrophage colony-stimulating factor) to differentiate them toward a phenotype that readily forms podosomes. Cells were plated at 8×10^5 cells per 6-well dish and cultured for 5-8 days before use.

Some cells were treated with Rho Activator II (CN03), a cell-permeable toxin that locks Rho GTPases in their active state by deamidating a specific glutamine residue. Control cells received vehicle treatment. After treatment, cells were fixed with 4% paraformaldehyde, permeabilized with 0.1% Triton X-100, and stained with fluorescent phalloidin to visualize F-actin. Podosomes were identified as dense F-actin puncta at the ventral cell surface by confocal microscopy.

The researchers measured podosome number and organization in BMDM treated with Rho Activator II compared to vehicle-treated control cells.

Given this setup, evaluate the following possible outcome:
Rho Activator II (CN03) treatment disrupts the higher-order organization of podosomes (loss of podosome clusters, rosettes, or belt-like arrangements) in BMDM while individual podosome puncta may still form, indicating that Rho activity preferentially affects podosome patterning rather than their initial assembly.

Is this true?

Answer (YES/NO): NO